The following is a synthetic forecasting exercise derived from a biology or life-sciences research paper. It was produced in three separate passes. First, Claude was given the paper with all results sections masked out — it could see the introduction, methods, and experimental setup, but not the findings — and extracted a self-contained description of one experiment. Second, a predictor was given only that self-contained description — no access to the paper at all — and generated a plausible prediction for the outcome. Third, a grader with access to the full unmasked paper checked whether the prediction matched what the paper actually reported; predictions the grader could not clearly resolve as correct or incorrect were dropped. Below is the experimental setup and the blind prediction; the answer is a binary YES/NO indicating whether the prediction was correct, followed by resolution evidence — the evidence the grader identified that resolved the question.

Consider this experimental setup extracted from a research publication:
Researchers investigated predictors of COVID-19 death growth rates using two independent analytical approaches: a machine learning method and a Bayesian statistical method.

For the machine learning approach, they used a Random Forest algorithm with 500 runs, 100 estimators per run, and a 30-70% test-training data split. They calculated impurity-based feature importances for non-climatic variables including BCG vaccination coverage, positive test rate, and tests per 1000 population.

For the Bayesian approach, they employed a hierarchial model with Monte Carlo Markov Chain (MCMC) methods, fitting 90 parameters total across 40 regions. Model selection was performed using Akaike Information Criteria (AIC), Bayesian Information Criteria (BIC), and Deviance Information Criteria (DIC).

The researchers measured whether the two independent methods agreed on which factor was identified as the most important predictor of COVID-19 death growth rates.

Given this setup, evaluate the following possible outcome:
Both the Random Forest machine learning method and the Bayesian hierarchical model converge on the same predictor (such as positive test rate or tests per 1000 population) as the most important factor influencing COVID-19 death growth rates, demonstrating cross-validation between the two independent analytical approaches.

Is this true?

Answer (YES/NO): YES